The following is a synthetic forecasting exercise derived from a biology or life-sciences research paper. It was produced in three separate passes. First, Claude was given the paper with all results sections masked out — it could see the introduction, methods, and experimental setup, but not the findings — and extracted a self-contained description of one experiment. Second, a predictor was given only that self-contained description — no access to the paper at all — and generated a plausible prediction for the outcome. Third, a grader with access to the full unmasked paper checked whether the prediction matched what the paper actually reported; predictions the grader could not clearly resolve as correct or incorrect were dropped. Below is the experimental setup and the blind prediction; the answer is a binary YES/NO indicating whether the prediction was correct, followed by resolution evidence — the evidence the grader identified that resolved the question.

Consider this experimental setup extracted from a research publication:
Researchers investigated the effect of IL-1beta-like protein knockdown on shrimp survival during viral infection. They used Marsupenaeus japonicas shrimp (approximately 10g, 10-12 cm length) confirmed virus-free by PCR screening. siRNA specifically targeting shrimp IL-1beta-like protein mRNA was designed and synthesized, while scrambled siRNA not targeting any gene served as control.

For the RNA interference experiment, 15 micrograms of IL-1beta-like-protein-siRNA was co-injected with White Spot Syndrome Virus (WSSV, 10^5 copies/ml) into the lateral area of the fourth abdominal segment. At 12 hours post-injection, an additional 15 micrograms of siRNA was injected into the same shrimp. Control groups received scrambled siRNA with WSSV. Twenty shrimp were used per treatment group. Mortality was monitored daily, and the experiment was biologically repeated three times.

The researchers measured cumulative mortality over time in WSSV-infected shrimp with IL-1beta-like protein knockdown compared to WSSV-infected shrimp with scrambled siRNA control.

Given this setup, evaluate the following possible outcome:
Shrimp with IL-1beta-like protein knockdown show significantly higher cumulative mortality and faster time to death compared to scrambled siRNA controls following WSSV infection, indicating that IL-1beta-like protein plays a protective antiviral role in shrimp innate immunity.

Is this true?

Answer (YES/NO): YES